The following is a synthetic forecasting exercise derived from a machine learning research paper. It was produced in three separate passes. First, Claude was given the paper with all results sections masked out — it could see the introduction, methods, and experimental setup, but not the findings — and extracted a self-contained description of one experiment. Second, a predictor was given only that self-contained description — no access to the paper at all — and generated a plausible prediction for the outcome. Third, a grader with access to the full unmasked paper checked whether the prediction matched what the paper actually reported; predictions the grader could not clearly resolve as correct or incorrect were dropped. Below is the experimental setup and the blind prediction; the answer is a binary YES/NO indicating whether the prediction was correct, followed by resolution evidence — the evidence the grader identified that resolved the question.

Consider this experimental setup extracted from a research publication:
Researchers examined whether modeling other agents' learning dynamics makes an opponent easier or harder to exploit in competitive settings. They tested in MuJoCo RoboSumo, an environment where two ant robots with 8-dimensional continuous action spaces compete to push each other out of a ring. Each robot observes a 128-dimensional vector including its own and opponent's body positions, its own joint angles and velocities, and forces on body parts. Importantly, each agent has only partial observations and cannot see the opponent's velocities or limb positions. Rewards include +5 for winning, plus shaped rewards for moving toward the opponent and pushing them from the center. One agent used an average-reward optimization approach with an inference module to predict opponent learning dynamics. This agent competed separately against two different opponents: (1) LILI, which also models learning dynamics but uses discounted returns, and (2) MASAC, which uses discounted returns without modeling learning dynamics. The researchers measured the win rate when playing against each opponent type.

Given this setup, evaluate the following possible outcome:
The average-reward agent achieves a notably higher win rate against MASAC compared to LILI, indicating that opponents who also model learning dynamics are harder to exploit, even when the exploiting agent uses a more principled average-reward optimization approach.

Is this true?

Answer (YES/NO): YES